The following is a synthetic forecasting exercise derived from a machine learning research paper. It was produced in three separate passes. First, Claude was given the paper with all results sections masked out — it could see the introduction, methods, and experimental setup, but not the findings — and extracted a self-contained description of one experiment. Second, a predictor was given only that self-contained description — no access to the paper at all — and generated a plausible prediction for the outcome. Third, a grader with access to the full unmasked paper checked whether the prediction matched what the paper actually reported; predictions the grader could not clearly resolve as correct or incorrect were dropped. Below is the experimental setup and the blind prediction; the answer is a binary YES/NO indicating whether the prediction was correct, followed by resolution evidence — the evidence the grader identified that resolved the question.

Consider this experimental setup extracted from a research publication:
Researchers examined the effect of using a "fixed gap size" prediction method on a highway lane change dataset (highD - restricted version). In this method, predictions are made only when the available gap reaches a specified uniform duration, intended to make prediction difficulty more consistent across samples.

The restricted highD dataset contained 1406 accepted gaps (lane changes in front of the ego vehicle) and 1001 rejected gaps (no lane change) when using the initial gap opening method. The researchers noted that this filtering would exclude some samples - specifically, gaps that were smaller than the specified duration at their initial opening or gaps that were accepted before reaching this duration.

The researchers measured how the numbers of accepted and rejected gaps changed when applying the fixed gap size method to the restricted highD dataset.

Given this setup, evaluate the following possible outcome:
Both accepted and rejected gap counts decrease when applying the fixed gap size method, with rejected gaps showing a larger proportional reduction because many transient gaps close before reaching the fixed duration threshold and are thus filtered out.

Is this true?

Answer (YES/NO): YES